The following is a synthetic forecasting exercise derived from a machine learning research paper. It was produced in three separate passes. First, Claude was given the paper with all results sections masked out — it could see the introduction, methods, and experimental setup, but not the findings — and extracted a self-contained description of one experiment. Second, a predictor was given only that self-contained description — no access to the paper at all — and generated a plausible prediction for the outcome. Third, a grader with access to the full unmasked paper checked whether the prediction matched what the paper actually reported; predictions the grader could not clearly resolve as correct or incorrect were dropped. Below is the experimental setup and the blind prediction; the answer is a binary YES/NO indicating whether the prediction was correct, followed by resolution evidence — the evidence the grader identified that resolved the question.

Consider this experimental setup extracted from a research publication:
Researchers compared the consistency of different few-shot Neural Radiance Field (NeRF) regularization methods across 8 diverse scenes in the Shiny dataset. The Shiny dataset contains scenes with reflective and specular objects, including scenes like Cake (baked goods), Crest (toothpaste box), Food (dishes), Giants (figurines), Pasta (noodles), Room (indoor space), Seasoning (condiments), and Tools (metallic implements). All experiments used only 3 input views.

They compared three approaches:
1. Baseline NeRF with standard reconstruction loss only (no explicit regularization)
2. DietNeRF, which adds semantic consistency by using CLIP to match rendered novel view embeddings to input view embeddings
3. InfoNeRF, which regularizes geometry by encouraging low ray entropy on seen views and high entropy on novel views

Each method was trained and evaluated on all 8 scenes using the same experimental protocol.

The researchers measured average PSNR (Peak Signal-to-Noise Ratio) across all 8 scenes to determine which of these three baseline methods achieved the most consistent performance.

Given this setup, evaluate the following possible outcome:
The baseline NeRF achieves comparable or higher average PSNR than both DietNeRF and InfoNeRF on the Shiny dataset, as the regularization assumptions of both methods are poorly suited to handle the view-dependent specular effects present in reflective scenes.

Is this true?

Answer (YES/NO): YES